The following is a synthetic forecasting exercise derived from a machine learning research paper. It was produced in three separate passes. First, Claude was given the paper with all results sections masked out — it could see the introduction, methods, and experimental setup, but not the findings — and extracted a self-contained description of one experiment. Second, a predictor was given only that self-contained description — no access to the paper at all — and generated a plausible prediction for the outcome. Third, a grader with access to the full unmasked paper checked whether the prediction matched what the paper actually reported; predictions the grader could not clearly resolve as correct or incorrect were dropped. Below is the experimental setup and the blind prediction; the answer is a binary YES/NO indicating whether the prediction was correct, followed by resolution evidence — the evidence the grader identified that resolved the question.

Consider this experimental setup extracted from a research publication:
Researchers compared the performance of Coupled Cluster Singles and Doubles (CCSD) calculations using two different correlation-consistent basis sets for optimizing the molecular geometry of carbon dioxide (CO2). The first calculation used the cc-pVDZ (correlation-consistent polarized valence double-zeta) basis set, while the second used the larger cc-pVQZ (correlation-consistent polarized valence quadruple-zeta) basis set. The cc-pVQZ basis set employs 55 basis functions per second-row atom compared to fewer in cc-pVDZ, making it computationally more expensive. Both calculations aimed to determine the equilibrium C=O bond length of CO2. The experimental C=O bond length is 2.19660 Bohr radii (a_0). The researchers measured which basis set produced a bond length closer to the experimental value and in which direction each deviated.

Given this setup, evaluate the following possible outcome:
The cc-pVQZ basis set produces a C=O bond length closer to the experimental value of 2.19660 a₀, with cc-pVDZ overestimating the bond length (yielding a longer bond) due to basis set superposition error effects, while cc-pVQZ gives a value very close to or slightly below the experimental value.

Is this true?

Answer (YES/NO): YES